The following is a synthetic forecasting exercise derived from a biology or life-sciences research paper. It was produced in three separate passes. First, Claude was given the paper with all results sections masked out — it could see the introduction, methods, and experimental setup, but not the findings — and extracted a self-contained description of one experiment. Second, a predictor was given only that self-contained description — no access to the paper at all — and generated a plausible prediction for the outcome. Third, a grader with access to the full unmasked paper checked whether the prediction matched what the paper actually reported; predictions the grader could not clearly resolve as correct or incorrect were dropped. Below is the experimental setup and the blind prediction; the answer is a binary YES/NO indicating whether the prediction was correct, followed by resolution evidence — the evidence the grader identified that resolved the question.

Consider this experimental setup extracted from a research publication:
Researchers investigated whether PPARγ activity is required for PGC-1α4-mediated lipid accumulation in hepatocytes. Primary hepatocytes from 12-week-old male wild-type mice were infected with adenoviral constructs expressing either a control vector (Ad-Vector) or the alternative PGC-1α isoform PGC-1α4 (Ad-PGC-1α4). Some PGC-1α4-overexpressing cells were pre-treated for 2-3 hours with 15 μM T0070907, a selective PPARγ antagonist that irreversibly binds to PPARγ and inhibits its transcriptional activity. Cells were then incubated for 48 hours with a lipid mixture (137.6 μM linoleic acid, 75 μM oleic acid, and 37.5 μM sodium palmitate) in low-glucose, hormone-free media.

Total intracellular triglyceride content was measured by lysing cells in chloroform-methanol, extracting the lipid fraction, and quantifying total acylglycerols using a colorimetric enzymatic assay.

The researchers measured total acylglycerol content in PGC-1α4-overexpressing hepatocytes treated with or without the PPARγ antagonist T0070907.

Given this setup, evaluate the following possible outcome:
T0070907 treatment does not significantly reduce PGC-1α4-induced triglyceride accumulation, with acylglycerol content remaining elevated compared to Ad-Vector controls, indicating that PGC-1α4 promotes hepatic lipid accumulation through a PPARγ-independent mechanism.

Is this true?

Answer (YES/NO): NO